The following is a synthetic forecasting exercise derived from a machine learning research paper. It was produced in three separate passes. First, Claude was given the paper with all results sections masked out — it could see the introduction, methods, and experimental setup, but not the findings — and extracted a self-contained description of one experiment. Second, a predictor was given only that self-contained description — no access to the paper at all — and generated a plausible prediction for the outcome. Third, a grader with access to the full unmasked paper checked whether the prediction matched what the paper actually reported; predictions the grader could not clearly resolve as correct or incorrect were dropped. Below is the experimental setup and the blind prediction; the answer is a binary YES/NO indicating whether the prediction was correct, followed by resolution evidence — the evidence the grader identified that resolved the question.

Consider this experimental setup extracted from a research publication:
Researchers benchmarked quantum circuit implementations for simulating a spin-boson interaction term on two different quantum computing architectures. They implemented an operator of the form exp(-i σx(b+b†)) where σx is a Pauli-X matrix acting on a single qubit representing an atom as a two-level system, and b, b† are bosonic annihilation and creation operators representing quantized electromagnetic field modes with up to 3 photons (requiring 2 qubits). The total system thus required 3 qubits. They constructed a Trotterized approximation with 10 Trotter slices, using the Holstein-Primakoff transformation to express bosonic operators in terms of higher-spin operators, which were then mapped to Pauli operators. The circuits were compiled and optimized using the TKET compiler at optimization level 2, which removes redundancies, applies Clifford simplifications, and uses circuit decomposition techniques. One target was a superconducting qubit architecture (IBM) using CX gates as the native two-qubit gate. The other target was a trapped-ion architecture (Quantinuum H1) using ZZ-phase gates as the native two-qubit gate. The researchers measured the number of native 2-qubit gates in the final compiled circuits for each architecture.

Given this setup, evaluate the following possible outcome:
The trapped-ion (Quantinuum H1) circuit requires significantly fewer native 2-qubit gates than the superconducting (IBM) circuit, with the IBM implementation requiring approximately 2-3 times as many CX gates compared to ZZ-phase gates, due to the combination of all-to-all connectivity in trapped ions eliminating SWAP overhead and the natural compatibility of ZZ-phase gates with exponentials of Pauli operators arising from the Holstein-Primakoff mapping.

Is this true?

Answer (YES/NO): NO